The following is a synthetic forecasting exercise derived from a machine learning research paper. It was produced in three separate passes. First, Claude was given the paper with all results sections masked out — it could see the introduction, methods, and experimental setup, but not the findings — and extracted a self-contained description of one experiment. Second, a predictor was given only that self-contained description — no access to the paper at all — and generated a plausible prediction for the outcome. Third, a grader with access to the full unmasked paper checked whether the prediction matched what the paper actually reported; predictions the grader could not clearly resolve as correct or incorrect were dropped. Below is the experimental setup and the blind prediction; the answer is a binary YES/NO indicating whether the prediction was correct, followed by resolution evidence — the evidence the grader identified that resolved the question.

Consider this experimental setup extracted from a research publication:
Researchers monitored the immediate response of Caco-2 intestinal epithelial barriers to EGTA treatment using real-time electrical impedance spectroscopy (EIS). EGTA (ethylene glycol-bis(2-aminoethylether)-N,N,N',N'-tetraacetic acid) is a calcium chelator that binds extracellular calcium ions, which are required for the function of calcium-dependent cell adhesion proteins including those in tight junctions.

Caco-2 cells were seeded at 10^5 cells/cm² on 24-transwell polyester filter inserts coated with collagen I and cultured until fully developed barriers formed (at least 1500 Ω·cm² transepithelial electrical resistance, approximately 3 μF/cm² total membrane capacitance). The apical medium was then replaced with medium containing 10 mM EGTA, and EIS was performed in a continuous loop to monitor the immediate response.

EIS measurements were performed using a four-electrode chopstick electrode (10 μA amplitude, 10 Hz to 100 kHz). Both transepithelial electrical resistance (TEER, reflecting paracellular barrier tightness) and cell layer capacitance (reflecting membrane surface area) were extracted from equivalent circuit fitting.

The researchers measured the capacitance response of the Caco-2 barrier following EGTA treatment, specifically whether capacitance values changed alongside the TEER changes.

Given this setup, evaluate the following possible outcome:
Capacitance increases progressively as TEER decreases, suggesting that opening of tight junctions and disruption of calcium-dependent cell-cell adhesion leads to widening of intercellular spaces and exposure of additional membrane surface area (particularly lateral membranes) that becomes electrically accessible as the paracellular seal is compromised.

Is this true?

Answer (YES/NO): NO